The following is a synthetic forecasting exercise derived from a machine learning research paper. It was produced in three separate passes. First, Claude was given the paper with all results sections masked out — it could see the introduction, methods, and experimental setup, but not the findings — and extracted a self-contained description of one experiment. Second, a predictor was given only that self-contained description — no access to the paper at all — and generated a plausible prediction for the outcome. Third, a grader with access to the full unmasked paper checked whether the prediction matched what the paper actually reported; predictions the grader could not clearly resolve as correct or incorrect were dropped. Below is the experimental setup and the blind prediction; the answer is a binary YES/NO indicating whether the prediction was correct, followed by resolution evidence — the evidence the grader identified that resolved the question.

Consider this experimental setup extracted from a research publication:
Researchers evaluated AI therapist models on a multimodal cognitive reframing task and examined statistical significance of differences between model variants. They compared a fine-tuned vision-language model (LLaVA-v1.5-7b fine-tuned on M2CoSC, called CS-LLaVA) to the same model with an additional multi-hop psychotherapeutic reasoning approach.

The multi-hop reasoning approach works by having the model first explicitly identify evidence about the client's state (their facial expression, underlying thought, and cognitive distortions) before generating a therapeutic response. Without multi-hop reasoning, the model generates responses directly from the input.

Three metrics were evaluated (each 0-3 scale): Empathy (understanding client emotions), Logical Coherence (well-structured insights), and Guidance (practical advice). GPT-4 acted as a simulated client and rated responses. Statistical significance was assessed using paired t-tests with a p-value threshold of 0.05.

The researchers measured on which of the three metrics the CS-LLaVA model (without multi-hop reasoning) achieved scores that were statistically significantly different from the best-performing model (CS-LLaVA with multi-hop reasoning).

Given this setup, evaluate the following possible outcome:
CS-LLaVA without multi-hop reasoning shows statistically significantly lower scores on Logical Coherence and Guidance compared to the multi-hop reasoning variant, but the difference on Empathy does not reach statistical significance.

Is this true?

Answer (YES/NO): NO